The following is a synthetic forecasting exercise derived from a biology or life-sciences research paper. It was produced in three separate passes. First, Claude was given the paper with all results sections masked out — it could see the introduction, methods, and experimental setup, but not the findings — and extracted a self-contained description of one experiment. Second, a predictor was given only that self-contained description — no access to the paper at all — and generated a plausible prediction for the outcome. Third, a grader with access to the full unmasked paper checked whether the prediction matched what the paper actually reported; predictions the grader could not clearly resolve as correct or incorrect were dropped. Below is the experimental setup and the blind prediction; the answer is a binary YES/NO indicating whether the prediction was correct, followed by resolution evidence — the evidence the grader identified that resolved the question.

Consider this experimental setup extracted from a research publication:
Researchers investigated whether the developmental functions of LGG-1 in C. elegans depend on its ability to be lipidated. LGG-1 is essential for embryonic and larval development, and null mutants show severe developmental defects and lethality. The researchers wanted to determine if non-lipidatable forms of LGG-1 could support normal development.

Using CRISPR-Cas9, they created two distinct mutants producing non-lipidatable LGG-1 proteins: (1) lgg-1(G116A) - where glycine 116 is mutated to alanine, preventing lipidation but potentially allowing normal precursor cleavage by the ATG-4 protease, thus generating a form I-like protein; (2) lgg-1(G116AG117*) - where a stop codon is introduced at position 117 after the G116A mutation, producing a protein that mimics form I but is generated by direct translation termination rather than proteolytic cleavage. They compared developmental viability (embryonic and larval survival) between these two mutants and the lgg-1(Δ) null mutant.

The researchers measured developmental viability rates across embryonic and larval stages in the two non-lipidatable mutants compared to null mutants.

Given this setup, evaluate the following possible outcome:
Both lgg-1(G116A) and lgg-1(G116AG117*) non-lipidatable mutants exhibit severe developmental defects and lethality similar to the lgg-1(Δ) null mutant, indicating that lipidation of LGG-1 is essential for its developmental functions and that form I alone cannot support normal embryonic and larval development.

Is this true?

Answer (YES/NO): NO